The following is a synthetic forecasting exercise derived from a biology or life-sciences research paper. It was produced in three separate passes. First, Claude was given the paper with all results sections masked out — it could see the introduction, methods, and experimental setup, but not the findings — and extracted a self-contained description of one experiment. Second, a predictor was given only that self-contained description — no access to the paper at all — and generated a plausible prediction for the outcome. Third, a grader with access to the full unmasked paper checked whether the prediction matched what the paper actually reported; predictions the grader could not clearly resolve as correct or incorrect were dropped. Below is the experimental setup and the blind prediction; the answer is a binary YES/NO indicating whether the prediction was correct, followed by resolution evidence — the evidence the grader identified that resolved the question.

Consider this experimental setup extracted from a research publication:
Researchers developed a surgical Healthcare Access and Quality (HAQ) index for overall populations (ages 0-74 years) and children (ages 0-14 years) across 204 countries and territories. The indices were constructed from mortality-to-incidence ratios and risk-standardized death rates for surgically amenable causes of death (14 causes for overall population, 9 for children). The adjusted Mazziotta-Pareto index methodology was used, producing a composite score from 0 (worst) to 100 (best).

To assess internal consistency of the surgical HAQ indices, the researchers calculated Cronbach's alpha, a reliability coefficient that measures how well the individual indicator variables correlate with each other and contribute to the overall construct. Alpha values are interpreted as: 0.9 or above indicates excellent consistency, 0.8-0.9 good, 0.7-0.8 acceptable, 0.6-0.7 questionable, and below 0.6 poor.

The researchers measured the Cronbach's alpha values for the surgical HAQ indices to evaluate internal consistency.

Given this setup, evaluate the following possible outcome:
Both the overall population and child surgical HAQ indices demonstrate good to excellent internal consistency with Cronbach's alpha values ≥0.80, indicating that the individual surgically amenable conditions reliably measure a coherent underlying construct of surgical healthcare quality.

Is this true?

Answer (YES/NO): YES